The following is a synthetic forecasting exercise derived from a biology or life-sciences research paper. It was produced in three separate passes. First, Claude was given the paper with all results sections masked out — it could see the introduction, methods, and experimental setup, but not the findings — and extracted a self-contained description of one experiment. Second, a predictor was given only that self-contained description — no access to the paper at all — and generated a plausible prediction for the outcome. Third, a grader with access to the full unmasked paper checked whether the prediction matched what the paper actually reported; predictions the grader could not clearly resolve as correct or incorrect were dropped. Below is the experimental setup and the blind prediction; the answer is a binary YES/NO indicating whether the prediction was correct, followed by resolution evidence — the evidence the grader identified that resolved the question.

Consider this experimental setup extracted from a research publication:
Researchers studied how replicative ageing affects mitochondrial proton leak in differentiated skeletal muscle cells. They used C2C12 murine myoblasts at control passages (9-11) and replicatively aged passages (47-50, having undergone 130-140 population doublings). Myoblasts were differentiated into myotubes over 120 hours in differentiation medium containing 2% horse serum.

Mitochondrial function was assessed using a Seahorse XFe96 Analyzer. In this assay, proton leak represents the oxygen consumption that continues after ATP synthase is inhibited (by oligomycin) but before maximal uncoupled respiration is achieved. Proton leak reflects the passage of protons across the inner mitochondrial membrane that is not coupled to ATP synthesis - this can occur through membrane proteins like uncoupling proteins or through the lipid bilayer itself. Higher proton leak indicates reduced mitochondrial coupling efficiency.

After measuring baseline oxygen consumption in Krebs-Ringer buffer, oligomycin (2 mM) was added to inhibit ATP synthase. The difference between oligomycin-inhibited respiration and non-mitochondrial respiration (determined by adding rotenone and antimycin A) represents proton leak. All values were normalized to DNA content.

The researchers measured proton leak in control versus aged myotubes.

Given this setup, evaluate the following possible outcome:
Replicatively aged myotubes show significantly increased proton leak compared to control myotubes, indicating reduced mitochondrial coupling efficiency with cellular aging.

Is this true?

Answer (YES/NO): NO